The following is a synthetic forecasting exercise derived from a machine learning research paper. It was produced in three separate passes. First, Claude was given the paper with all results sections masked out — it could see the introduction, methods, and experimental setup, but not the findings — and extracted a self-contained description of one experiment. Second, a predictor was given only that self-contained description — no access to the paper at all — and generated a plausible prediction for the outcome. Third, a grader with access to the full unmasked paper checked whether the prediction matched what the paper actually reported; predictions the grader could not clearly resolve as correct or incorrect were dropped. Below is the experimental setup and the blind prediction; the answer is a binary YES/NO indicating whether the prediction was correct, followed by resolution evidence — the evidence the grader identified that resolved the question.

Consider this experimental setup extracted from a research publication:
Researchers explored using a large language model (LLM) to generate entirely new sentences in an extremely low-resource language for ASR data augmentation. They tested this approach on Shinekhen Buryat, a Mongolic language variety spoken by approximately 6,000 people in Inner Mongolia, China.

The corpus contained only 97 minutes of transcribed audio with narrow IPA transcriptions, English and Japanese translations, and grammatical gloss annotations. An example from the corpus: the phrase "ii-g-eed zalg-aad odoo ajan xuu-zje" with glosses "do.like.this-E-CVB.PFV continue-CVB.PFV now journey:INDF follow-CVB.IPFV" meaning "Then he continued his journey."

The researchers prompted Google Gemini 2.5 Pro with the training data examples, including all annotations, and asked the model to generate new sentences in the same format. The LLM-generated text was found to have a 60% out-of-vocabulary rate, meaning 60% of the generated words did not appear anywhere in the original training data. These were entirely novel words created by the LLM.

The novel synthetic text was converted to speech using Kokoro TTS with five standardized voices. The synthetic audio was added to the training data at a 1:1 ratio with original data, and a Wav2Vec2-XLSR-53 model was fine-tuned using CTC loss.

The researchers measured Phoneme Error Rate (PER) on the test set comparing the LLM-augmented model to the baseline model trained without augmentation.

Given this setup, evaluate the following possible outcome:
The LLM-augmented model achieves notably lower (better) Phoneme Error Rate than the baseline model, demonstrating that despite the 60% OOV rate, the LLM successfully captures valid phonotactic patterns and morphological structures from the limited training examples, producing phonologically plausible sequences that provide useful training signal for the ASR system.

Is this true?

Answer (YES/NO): NO